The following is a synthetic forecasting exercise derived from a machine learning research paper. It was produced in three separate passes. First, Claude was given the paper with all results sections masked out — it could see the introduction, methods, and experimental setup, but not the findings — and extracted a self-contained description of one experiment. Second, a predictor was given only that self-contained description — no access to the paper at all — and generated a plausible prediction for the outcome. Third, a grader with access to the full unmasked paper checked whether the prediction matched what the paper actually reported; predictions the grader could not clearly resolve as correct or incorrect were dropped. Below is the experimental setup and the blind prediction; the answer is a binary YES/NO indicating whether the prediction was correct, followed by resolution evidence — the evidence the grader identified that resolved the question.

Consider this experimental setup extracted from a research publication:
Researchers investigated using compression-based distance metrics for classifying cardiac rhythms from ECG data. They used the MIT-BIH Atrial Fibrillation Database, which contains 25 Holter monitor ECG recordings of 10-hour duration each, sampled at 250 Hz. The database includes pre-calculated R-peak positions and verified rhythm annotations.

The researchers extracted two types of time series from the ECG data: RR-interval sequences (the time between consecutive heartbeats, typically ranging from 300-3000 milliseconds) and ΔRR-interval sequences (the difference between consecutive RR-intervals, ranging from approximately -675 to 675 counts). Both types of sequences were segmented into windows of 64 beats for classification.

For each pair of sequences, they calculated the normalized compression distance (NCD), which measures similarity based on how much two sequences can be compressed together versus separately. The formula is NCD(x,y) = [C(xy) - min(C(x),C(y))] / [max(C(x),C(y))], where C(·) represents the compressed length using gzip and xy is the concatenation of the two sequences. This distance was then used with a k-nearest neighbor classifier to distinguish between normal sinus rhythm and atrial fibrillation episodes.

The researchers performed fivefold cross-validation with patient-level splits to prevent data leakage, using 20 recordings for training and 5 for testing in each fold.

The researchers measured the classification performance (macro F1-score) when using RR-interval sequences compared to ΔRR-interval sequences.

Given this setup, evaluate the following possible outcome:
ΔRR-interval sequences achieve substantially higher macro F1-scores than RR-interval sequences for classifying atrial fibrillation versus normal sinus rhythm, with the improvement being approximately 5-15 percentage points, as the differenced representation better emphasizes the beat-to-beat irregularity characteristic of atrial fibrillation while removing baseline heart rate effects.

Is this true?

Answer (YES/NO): NO